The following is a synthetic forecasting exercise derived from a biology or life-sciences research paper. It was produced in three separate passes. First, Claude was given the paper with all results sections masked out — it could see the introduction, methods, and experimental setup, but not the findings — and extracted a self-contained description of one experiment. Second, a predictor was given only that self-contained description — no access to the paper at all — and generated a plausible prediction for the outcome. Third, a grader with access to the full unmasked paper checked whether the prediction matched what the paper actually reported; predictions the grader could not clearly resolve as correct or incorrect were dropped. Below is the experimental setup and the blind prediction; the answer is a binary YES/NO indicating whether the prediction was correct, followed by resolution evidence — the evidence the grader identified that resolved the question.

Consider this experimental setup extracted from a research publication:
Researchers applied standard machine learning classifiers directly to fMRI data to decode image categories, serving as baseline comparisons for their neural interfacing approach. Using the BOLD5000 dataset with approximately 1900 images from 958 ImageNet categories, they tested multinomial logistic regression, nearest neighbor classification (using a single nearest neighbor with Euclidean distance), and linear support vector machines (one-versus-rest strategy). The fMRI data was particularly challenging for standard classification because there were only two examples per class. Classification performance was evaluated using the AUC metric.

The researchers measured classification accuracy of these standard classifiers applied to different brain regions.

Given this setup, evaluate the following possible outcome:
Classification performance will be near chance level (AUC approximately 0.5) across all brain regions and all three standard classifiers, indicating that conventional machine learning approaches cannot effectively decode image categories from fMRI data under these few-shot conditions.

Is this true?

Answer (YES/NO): YES